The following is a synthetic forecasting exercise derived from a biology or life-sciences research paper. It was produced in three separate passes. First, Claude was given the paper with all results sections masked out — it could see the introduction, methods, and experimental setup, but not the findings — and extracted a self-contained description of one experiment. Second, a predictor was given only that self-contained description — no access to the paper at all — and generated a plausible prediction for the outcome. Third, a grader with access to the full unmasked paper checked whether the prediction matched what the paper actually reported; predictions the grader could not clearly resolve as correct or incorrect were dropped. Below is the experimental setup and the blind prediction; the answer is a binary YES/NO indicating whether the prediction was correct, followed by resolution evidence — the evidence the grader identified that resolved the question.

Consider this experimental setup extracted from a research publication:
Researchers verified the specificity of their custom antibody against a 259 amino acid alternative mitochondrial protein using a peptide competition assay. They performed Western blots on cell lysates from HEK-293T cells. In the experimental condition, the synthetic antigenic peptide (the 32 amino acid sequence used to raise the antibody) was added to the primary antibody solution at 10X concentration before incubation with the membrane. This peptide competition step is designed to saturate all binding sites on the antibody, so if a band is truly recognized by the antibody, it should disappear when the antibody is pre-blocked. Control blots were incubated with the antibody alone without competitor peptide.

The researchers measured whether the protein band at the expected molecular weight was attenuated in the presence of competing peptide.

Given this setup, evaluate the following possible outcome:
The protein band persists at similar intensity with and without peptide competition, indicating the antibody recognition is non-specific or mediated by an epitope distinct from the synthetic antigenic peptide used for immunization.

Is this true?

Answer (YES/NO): NO